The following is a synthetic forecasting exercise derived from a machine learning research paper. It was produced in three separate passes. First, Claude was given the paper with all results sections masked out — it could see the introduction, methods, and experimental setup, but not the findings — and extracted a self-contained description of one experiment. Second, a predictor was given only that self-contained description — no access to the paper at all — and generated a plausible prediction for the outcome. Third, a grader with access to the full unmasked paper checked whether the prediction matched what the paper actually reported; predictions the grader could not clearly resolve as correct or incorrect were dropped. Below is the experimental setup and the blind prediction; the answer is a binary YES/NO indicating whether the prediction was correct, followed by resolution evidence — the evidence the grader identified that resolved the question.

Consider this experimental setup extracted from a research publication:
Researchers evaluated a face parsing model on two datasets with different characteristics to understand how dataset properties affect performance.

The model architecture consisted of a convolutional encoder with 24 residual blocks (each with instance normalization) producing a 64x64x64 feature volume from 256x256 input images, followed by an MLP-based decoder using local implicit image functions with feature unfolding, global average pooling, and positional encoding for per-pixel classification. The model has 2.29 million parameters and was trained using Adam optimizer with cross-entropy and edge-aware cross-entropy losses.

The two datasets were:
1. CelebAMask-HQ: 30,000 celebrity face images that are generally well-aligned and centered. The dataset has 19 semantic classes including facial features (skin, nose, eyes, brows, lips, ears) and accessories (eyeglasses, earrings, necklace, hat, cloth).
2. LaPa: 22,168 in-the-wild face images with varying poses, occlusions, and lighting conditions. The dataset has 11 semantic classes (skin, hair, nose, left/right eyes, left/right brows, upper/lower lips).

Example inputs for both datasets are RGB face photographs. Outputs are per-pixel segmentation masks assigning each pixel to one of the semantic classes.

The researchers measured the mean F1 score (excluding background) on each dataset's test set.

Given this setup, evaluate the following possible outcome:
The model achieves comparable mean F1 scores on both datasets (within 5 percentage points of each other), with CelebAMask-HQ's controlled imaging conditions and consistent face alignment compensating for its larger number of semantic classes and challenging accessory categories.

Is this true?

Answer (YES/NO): NO